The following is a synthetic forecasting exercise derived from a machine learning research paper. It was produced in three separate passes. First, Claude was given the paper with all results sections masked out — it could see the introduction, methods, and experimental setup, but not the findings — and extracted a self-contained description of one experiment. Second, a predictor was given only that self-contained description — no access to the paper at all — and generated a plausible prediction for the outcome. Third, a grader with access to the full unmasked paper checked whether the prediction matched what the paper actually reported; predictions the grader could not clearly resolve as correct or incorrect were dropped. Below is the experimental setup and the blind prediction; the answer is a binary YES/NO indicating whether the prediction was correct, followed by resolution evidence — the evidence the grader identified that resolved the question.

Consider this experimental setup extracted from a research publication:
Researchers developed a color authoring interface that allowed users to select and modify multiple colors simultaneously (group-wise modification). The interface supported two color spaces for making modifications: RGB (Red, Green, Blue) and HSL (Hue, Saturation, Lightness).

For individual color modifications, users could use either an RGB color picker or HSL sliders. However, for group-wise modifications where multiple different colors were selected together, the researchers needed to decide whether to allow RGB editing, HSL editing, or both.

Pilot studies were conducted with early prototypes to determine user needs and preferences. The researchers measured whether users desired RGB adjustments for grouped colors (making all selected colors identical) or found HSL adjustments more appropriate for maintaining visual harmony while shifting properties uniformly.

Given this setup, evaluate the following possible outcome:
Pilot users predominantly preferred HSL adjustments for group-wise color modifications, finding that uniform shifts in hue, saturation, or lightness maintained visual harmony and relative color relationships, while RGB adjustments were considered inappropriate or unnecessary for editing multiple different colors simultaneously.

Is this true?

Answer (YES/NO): YES